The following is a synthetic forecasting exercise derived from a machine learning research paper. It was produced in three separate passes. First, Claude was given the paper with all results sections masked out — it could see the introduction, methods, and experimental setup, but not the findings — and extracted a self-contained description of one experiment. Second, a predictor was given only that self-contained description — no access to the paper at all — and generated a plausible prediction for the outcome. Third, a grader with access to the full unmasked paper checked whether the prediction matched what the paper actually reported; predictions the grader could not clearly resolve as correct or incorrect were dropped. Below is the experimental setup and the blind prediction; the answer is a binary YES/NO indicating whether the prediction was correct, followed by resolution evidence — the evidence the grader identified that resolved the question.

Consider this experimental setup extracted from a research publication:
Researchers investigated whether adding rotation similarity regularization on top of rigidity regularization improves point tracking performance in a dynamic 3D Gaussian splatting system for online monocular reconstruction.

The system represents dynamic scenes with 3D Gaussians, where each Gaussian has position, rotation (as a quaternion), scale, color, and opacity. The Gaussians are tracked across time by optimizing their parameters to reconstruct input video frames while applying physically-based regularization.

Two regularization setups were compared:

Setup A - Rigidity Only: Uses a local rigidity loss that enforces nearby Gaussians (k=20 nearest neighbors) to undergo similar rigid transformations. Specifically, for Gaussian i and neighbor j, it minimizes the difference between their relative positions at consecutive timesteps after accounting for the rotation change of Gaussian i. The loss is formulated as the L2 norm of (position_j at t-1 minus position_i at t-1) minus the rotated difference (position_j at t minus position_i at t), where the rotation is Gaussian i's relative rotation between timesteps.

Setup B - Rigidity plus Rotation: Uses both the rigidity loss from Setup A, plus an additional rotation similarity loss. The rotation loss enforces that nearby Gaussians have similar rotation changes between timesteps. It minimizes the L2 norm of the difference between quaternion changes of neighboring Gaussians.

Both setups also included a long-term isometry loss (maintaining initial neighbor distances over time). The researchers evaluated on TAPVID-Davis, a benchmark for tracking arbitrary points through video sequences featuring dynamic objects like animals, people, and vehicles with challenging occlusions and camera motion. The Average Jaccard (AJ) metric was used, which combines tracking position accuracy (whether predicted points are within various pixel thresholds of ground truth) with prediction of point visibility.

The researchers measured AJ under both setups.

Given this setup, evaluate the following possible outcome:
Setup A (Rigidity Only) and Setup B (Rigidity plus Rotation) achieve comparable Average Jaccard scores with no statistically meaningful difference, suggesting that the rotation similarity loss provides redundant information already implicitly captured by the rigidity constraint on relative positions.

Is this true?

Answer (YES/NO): NO